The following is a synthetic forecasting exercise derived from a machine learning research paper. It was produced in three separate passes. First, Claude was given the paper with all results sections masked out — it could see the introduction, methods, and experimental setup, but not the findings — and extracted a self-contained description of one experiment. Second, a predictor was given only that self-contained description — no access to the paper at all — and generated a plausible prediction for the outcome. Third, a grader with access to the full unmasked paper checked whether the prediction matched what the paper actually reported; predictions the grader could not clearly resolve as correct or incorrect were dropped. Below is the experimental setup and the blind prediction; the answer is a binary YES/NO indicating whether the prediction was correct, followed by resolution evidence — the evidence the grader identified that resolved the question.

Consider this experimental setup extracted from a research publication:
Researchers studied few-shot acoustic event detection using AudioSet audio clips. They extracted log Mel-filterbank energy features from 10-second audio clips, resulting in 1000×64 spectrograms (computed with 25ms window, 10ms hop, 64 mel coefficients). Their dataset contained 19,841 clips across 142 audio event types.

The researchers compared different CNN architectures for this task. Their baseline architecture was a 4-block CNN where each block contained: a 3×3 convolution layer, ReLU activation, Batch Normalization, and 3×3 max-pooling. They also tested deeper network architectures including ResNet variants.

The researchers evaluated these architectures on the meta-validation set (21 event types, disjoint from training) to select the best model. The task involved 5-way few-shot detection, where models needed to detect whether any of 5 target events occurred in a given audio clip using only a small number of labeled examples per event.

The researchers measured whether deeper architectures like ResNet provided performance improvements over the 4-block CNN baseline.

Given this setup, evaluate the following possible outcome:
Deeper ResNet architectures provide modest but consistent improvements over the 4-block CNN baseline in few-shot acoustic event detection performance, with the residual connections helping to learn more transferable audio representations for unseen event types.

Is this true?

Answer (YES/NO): NO